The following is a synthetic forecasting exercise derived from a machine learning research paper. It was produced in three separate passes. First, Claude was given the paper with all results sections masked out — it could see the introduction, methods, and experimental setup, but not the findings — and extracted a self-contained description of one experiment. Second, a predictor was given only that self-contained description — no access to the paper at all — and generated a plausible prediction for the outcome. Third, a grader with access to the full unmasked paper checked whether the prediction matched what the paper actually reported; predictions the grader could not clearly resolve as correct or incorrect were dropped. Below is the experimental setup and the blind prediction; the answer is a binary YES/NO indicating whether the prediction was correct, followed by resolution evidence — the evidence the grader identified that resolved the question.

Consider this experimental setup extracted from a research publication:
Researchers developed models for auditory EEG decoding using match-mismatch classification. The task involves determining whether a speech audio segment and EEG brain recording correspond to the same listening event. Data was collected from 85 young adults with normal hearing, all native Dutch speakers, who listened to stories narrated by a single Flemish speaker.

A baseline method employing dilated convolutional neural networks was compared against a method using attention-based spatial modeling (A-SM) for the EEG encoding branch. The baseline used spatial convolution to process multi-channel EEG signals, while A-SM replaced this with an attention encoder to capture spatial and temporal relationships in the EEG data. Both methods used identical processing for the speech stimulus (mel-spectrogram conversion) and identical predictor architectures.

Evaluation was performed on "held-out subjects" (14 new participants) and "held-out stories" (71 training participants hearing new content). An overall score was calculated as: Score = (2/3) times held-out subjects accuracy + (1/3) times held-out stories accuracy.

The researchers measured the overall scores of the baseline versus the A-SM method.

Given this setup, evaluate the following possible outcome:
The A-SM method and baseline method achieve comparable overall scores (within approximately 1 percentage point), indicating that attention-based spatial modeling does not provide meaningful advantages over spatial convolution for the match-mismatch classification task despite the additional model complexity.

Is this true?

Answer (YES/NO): NO